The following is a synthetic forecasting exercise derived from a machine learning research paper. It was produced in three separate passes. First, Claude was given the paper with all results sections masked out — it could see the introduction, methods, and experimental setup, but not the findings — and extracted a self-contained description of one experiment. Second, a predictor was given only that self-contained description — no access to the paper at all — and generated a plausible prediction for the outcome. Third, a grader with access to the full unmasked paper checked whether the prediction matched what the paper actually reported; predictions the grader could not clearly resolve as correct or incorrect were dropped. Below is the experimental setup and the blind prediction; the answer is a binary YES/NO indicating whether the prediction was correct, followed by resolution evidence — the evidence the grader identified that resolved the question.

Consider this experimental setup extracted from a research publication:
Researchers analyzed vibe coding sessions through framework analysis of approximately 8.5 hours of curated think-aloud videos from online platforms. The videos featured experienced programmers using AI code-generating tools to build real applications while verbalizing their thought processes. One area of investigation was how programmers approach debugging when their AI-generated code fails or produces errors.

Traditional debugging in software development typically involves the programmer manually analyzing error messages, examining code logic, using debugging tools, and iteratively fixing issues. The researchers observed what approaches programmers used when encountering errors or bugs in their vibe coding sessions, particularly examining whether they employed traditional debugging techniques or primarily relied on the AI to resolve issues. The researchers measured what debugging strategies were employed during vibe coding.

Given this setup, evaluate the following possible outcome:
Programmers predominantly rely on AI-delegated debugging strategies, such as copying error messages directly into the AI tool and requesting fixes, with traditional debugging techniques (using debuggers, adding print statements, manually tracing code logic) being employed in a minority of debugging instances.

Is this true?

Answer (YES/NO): NO